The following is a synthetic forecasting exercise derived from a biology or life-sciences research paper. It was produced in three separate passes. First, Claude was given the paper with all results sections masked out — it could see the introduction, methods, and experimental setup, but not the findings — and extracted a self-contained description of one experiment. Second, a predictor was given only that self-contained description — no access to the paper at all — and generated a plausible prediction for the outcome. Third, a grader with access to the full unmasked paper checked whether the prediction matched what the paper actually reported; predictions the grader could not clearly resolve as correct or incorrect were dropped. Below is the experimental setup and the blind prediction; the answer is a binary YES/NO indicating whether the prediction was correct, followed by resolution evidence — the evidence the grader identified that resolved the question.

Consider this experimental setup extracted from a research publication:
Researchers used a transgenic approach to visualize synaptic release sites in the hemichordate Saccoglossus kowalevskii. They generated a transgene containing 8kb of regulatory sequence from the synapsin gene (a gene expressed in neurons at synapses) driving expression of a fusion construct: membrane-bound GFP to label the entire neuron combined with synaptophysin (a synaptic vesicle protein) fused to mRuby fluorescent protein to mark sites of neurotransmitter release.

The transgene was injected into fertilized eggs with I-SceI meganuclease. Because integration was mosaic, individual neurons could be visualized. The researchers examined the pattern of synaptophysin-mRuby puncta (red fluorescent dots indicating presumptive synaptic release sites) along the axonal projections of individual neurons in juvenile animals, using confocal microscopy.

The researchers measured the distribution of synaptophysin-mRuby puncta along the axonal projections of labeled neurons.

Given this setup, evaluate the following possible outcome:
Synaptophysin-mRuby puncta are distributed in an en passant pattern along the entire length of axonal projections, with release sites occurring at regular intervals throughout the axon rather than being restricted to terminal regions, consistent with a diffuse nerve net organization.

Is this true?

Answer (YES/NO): YES